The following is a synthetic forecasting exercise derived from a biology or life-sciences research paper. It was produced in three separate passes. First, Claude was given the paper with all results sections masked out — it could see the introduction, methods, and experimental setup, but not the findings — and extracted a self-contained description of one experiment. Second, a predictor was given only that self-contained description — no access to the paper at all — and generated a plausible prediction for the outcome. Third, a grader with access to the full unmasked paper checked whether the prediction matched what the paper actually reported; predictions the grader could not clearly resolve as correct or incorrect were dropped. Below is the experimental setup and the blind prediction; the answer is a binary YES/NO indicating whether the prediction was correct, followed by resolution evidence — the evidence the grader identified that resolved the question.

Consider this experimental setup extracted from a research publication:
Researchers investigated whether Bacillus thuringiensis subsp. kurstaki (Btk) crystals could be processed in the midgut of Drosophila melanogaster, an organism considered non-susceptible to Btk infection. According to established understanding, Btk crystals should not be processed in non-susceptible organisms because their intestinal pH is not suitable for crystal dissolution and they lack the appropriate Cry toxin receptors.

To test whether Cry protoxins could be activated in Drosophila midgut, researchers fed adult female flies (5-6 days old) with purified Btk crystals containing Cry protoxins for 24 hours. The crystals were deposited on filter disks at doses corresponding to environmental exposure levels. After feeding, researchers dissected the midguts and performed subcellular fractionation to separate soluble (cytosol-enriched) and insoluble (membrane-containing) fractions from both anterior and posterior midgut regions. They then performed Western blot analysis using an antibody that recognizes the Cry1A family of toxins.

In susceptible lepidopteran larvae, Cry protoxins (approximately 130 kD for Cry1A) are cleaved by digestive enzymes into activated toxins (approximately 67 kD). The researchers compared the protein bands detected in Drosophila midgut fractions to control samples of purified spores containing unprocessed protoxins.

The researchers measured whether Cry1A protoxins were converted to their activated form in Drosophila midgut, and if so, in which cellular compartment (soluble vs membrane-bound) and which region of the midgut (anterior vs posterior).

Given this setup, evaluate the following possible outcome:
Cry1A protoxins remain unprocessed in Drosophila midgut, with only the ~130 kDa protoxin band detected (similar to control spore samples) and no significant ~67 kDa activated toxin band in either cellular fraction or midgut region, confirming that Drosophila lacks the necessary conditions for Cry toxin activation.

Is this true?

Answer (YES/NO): NO